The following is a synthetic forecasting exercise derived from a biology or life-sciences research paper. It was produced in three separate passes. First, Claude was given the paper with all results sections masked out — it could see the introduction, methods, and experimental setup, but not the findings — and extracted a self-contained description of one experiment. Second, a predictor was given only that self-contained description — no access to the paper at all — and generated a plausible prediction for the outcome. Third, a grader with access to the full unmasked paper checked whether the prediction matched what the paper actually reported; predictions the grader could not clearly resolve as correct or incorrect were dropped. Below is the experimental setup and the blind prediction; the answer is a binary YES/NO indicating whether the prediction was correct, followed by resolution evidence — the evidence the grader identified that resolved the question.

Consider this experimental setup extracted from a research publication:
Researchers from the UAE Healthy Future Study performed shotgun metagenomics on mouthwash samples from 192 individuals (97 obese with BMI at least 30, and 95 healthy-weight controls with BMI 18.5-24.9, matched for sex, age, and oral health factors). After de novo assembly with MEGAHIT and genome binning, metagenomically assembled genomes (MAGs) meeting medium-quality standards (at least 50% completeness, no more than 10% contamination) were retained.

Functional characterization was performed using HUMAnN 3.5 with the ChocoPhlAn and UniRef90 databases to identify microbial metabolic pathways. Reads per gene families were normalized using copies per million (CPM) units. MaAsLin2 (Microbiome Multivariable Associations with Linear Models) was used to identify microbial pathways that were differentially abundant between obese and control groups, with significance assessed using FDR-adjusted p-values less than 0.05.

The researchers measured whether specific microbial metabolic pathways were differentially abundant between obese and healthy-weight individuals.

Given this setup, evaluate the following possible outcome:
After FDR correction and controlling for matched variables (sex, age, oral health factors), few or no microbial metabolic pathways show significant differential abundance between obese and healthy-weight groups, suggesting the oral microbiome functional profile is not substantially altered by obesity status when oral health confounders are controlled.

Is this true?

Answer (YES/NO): NO